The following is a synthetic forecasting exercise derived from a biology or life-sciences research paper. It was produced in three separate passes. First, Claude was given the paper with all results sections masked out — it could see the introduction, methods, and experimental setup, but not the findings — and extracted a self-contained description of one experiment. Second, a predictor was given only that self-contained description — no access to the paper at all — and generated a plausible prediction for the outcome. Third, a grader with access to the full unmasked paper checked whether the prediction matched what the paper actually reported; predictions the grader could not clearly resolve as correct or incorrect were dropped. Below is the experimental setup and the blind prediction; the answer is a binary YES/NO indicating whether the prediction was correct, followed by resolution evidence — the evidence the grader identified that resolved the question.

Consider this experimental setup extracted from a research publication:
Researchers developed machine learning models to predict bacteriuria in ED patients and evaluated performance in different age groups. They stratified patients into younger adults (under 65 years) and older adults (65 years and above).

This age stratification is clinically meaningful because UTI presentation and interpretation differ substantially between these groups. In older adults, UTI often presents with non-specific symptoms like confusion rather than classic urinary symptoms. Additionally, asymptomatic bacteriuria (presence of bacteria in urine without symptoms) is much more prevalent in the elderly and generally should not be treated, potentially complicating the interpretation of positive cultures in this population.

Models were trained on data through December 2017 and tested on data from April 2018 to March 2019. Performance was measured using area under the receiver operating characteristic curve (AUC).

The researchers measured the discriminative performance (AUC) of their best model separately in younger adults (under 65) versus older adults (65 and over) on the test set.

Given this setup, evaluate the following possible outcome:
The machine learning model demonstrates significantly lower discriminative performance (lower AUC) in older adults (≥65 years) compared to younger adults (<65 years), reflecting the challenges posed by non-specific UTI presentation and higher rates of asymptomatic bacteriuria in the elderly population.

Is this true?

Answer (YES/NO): YES